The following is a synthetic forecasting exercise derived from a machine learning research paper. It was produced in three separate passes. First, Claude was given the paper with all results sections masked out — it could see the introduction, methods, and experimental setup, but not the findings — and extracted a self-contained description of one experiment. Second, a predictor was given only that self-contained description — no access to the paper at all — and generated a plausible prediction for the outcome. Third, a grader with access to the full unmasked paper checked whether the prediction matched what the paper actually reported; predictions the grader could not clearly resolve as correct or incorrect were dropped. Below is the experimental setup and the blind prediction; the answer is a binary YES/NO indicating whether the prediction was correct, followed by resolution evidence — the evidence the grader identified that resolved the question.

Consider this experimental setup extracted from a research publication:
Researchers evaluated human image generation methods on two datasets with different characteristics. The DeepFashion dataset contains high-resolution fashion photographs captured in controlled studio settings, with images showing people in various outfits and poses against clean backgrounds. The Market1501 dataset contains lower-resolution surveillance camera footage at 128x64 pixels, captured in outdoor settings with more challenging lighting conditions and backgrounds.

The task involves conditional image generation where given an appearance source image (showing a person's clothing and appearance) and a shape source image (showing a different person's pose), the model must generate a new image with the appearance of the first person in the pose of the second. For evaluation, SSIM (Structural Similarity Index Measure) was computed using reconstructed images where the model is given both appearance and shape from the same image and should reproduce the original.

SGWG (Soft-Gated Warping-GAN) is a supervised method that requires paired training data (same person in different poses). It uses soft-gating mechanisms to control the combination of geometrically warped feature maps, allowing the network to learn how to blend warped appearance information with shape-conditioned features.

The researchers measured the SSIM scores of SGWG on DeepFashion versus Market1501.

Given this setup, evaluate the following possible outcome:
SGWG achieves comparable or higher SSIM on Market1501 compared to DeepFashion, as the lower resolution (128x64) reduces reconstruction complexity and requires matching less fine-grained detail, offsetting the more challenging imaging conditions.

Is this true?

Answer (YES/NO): NO